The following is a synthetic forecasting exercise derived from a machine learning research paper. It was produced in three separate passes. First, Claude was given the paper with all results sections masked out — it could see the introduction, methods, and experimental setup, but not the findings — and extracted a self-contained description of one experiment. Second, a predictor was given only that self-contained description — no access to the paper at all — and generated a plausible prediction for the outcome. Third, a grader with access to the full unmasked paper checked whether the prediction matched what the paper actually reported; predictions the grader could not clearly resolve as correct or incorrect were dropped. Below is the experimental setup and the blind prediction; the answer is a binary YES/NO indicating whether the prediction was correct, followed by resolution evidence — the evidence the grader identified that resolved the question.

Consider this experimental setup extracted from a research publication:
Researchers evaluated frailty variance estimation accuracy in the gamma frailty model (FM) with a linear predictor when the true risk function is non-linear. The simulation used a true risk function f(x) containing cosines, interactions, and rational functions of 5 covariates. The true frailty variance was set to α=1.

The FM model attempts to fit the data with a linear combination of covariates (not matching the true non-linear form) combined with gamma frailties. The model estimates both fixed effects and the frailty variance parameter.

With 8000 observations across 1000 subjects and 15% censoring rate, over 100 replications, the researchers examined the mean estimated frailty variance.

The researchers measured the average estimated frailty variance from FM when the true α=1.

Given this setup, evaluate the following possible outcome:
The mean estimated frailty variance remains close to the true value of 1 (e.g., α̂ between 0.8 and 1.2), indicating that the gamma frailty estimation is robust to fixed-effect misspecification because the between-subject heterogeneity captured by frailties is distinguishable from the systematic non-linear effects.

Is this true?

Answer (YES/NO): NO